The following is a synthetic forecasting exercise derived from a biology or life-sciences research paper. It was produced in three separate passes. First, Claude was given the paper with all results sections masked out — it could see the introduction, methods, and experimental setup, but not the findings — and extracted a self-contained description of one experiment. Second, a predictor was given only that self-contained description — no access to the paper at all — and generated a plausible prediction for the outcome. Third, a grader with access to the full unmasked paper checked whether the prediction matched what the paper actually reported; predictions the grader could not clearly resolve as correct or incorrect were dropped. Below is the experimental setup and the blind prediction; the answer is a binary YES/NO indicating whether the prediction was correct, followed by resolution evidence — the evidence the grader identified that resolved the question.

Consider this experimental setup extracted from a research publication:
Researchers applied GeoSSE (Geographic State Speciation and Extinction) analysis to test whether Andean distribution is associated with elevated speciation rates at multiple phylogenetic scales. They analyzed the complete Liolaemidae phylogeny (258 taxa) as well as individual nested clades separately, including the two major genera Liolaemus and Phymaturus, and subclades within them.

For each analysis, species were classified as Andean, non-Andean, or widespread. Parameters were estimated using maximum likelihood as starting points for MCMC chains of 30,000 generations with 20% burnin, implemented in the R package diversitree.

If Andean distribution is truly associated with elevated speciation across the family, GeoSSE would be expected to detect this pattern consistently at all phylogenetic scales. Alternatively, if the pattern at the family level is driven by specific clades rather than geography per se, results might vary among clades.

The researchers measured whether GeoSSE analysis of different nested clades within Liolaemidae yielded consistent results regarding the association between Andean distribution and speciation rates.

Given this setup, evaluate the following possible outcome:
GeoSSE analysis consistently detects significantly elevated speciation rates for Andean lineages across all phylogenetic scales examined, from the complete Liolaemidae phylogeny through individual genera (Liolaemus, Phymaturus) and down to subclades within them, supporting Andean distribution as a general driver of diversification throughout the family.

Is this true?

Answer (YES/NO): NO